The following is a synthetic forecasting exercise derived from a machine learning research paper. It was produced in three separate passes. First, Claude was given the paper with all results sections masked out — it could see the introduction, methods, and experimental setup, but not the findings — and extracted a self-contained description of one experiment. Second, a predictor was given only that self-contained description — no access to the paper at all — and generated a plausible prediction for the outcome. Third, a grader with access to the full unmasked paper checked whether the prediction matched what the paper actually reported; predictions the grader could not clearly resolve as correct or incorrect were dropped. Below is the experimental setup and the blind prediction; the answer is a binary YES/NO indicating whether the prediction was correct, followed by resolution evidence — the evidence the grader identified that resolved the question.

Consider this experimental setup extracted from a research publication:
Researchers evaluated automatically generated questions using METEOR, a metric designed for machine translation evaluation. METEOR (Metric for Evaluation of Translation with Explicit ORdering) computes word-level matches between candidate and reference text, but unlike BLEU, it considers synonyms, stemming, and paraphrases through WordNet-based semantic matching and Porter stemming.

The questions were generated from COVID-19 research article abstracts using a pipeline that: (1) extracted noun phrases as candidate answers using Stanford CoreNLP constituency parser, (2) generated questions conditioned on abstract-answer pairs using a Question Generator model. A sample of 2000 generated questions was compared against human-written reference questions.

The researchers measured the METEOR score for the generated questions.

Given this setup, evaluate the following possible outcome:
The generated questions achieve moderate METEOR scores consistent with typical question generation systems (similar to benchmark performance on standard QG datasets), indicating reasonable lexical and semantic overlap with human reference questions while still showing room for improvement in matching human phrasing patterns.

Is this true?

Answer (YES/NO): NO